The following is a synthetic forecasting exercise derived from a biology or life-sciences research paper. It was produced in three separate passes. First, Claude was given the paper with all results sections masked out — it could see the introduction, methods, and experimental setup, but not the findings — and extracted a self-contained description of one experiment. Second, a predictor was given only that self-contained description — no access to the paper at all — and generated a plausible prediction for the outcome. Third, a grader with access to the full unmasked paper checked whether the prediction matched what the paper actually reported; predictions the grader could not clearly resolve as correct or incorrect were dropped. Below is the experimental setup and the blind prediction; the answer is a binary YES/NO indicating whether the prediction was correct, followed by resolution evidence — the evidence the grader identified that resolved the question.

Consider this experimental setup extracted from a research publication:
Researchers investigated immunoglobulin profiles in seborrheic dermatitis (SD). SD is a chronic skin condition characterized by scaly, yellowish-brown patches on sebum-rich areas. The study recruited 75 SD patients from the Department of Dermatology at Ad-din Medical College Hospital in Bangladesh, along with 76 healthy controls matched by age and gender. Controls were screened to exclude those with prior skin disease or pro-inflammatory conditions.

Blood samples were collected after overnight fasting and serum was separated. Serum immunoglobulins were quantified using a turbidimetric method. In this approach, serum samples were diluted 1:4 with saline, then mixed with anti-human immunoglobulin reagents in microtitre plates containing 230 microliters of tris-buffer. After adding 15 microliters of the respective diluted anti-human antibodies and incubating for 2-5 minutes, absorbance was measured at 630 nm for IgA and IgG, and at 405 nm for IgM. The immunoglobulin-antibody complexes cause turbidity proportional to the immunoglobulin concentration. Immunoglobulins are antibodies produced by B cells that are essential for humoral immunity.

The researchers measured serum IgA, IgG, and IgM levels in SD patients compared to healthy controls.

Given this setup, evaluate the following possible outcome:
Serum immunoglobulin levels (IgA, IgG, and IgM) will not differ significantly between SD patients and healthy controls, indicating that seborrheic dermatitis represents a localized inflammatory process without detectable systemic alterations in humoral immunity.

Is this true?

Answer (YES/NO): NO